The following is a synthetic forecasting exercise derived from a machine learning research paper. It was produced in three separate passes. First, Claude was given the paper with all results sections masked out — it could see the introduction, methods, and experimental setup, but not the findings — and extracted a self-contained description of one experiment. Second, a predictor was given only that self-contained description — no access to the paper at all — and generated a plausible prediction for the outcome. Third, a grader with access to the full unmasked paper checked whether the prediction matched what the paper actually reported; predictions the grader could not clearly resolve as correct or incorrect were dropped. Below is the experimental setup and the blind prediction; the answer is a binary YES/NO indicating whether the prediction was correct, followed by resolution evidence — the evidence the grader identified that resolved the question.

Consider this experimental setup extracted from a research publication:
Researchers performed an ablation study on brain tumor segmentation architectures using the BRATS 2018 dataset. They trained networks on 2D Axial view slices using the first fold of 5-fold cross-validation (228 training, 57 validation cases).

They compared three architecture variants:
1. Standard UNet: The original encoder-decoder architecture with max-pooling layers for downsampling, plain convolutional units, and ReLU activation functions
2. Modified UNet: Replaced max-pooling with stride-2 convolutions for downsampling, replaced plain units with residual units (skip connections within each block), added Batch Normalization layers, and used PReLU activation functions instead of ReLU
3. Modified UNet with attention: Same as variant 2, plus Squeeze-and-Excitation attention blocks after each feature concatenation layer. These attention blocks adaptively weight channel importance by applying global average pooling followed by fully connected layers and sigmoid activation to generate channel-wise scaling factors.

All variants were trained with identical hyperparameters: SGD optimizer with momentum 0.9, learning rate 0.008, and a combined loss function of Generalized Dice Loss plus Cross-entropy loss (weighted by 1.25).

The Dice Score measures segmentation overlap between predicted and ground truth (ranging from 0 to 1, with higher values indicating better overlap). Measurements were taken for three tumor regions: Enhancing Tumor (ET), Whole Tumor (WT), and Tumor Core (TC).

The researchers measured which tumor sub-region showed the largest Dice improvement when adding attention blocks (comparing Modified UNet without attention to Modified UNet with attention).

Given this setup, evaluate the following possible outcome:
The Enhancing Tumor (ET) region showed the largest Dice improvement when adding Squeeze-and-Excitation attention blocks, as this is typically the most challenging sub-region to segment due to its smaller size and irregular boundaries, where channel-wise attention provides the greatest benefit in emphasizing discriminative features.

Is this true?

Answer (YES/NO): NO